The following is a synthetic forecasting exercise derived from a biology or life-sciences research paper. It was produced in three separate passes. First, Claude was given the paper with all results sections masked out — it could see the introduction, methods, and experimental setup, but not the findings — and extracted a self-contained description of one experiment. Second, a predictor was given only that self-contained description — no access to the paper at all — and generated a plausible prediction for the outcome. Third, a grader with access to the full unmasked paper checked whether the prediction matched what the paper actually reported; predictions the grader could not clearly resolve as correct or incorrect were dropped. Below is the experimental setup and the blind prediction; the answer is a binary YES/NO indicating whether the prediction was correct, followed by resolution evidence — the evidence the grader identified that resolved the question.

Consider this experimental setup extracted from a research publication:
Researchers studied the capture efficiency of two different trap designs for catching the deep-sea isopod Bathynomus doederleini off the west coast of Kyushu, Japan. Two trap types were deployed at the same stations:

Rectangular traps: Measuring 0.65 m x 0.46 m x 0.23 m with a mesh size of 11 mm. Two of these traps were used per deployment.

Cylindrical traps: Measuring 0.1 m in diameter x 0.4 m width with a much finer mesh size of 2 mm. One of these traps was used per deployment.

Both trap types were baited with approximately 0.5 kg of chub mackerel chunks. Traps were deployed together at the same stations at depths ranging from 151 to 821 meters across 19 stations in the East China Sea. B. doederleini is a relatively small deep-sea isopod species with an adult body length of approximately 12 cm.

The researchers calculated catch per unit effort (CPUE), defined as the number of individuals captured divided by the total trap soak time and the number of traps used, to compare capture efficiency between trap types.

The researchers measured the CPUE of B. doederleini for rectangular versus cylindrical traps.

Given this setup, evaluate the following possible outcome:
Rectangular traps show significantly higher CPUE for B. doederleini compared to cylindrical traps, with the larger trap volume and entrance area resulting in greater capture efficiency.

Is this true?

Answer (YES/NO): NO